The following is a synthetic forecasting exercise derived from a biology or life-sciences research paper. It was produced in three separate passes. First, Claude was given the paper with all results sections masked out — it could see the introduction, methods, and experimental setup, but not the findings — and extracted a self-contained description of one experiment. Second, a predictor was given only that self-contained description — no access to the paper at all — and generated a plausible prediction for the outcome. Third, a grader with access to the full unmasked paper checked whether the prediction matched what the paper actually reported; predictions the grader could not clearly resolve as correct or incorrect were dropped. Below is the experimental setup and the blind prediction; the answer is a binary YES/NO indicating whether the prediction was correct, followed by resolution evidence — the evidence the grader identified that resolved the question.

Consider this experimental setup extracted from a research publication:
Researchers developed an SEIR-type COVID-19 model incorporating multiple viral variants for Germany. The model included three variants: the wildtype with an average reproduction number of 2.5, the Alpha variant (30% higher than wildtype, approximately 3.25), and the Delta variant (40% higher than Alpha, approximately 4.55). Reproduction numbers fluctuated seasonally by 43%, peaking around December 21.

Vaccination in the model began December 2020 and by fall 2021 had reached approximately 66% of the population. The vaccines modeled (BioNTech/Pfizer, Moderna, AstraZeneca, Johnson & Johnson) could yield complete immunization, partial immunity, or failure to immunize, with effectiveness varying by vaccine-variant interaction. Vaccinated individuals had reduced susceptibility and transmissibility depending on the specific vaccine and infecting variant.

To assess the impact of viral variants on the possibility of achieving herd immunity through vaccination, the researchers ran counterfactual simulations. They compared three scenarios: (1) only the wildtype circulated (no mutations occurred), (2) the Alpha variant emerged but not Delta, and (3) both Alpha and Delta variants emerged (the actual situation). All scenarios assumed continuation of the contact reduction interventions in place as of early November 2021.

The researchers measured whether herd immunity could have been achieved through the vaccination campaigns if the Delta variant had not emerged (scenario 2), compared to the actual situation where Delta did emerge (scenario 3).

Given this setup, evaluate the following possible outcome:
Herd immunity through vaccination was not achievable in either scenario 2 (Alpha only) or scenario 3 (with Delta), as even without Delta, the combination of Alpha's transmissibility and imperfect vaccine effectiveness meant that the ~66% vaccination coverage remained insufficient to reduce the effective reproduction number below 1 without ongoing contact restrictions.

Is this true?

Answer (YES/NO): NO